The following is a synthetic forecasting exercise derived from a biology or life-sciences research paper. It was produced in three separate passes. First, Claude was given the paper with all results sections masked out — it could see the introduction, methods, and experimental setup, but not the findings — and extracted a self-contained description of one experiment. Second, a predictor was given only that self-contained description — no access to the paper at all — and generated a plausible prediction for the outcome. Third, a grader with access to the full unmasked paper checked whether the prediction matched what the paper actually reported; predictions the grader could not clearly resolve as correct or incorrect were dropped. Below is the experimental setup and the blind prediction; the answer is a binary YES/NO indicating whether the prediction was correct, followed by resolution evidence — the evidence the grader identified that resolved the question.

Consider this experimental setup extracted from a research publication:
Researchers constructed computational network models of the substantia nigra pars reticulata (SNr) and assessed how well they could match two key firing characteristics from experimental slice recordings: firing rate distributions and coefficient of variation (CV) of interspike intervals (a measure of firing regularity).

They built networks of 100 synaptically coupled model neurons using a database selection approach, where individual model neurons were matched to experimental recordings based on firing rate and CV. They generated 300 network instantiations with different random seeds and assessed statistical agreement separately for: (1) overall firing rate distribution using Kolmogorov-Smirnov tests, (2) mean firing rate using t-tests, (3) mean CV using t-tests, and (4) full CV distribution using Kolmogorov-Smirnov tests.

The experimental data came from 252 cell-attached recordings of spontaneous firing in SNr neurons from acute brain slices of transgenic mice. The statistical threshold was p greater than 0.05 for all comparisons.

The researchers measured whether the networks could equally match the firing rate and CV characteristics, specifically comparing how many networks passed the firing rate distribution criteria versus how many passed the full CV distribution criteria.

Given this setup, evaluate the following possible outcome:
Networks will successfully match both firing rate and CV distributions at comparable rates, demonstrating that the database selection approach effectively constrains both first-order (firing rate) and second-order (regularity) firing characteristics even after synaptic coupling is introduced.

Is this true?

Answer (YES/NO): NO